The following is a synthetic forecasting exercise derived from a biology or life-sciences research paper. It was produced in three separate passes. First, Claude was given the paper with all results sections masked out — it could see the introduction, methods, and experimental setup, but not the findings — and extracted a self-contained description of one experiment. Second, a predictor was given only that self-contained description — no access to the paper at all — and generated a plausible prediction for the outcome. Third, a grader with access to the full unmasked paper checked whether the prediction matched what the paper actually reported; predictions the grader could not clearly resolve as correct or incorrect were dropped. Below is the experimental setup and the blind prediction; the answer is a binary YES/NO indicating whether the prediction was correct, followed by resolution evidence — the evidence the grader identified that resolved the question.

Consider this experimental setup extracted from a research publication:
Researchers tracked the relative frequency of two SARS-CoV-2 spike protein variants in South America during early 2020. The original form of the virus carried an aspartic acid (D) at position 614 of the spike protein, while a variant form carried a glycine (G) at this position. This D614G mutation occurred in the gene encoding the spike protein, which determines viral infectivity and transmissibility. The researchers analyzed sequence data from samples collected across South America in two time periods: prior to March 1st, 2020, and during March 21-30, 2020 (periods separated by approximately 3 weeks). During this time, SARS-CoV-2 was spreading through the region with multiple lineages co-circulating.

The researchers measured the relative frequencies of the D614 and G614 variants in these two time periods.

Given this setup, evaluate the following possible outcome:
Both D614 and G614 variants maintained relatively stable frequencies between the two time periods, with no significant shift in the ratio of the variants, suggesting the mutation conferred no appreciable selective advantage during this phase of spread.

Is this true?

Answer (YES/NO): NO